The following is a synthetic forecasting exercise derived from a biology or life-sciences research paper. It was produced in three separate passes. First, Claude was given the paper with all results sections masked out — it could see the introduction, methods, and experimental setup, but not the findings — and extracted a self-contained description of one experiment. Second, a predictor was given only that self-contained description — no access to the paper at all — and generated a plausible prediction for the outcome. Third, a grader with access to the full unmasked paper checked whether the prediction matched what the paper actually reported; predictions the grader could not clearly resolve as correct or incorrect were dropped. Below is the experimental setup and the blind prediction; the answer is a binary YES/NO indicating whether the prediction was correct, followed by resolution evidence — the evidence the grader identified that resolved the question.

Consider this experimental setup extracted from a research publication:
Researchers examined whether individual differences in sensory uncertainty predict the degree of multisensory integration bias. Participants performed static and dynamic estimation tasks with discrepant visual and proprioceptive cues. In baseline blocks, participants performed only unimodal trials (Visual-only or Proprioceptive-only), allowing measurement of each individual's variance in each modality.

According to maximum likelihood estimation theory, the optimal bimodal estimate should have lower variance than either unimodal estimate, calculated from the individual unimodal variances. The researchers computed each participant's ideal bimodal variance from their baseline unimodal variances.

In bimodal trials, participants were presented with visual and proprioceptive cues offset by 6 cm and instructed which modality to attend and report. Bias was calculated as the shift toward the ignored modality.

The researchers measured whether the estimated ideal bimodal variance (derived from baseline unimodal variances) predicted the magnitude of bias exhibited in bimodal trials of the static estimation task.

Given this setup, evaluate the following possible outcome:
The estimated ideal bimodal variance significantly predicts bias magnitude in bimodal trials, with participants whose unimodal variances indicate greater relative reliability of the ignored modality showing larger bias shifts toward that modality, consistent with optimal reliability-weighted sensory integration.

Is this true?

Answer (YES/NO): NO